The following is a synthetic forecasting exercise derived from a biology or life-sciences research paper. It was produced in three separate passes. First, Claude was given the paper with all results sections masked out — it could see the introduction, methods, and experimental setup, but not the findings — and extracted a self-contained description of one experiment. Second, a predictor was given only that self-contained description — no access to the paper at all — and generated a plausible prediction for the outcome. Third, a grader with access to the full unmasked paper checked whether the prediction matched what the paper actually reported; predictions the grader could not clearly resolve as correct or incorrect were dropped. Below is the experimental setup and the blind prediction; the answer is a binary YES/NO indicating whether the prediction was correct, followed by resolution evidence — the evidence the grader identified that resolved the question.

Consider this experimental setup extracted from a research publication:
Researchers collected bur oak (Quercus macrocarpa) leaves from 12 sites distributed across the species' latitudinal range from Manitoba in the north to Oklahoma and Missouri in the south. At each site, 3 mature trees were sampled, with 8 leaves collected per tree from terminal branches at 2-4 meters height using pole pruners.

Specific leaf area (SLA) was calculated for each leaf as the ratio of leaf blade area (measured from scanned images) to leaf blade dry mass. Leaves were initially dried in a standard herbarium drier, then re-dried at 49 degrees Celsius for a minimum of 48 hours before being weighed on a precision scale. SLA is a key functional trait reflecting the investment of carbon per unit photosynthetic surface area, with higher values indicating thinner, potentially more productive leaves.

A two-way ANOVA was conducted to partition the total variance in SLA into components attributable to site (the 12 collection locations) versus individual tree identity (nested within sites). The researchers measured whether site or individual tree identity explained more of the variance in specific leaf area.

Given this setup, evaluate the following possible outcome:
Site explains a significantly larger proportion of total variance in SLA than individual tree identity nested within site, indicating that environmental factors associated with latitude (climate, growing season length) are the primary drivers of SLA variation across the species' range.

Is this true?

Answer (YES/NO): YES